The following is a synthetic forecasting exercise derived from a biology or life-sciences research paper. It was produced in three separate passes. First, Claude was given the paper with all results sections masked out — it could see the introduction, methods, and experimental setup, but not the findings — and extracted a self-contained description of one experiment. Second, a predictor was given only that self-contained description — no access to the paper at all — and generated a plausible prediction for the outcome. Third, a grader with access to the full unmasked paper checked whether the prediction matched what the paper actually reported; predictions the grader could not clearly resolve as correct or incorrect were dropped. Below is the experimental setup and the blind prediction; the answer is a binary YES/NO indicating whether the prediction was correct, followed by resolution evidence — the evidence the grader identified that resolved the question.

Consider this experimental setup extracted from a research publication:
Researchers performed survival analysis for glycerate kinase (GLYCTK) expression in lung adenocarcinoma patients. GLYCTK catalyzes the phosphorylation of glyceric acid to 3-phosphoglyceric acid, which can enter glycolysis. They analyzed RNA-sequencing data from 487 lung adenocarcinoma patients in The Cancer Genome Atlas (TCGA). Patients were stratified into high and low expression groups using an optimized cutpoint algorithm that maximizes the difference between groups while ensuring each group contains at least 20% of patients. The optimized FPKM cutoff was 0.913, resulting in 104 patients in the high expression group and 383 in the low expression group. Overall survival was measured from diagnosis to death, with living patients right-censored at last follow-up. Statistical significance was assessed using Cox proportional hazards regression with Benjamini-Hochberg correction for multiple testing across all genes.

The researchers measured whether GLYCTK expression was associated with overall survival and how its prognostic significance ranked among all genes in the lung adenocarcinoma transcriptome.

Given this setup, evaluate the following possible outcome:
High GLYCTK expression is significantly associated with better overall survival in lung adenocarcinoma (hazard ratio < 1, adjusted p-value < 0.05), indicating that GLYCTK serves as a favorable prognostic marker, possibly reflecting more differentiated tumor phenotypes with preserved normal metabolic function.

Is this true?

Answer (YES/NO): NO